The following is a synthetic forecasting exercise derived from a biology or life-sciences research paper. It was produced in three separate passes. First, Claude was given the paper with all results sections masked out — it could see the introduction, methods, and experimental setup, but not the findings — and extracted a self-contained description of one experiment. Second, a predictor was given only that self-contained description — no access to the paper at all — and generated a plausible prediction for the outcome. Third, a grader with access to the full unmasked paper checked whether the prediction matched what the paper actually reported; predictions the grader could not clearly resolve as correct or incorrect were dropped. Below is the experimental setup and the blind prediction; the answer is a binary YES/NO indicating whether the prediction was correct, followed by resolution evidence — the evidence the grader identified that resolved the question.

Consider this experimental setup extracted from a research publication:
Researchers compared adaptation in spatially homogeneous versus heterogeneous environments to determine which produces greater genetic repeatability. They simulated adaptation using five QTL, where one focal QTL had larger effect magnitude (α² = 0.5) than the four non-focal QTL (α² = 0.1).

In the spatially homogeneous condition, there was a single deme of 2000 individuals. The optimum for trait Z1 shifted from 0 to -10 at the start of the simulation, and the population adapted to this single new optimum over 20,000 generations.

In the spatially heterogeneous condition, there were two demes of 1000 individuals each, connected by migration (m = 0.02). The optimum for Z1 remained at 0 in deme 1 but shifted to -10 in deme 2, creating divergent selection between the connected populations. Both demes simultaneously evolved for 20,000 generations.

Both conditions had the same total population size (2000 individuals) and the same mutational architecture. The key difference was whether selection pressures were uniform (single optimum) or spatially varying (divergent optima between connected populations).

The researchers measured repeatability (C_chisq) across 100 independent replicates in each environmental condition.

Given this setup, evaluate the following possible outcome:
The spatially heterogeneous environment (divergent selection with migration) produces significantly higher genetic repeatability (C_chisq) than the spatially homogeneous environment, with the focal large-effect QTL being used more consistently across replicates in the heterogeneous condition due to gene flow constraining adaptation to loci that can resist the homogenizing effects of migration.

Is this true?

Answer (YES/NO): YES